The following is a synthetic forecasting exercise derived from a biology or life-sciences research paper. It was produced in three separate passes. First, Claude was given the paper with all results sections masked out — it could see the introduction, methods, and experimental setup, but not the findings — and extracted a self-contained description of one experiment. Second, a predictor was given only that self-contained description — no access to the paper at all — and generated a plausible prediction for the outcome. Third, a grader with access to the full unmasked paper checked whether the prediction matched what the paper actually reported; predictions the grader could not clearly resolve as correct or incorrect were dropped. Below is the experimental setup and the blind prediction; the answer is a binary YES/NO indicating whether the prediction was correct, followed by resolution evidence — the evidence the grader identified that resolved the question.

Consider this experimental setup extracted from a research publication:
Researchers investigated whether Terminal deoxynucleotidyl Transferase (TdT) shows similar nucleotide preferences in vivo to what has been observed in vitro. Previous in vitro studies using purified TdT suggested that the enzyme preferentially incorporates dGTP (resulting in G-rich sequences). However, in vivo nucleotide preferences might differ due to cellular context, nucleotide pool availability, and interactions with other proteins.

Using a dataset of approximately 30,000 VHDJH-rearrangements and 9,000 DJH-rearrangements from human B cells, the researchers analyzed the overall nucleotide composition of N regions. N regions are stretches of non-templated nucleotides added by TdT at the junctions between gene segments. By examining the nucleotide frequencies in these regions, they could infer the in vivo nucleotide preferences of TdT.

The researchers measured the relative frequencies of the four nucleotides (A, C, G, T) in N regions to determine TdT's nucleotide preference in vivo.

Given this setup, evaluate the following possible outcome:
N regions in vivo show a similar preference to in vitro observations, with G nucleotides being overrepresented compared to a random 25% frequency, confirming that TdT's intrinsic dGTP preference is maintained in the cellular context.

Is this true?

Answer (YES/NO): NO